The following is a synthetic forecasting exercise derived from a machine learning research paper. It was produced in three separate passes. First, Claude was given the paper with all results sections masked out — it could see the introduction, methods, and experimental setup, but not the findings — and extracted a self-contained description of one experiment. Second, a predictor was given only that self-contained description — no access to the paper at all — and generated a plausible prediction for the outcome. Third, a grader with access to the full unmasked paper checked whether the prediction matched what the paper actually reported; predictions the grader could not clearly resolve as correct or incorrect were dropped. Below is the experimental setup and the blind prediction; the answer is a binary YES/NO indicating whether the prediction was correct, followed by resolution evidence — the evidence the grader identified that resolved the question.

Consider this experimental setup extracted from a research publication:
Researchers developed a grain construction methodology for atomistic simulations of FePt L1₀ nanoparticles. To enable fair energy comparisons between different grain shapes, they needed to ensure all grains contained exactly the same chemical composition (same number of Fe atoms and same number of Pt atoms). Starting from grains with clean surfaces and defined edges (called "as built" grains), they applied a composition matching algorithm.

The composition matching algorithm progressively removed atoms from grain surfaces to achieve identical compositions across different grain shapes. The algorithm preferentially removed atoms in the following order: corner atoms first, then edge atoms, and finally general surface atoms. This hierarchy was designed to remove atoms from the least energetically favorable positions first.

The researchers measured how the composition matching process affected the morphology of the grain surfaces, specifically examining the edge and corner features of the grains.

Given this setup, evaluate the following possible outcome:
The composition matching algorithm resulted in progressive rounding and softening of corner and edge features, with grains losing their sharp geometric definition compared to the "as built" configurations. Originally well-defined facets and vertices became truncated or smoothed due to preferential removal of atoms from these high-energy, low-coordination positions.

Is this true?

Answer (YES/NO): YES